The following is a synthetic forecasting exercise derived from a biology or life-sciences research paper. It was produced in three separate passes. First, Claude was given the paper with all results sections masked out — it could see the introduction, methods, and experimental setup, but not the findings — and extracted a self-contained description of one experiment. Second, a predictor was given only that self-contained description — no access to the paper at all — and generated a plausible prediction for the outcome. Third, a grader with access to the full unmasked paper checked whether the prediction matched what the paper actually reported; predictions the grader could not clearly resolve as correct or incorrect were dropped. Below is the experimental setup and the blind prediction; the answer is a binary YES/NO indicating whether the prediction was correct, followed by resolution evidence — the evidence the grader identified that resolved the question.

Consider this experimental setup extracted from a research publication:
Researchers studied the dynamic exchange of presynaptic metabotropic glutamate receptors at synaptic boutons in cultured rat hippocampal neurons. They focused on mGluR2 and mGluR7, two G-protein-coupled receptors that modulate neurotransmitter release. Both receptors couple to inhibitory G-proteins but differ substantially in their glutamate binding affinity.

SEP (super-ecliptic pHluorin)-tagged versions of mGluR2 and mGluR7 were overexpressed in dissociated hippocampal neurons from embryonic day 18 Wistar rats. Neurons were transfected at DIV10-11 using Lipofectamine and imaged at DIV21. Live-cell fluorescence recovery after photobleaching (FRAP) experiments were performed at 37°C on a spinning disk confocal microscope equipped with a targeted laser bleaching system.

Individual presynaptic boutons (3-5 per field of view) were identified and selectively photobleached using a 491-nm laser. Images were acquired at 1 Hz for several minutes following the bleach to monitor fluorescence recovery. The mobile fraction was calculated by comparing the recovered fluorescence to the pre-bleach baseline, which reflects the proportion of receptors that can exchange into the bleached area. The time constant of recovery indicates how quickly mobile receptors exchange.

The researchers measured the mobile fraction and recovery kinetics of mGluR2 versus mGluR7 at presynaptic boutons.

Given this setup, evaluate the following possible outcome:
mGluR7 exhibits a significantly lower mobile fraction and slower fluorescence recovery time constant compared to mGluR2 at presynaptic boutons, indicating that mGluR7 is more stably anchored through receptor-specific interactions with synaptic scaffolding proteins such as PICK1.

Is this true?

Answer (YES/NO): NO